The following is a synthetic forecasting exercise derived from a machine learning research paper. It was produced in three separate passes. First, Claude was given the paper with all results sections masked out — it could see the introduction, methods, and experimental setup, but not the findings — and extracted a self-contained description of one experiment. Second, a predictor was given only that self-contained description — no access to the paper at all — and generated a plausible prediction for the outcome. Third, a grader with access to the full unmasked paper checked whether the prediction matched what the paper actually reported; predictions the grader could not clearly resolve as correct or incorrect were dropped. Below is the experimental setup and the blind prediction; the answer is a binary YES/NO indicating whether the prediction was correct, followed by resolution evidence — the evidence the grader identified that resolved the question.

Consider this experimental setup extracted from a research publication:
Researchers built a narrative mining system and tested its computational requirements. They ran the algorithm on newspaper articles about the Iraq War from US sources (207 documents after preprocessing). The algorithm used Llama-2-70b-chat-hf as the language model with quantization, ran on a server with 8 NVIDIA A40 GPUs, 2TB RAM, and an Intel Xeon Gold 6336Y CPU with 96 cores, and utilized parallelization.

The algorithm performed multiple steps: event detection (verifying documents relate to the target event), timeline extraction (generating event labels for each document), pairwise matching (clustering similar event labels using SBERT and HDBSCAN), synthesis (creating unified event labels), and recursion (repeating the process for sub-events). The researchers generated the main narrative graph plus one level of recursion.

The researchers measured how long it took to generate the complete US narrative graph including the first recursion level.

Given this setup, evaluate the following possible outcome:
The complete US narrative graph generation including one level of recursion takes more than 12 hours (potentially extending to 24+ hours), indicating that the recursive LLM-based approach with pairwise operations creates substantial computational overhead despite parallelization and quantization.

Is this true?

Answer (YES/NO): NO